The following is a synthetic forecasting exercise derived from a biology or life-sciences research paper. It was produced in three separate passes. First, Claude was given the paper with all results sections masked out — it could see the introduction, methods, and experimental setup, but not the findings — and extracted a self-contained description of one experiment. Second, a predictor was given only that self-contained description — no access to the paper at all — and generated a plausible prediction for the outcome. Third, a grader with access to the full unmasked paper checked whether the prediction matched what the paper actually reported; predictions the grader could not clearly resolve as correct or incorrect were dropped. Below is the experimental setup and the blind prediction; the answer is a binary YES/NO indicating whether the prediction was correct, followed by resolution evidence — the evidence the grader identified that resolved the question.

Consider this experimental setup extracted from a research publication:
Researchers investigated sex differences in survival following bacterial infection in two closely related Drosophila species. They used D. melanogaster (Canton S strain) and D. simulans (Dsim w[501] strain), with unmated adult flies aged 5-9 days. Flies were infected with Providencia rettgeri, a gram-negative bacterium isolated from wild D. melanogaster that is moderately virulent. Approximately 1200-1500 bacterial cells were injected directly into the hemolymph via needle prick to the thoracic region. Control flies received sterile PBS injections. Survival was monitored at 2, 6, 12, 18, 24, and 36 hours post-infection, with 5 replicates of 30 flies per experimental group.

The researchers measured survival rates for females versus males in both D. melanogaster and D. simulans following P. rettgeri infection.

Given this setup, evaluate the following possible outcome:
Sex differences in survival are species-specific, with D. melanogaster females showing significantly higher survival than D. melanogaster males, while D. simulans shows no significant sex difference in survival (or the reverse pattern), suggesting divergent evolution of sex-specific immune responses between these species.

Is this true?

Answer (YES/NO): YES